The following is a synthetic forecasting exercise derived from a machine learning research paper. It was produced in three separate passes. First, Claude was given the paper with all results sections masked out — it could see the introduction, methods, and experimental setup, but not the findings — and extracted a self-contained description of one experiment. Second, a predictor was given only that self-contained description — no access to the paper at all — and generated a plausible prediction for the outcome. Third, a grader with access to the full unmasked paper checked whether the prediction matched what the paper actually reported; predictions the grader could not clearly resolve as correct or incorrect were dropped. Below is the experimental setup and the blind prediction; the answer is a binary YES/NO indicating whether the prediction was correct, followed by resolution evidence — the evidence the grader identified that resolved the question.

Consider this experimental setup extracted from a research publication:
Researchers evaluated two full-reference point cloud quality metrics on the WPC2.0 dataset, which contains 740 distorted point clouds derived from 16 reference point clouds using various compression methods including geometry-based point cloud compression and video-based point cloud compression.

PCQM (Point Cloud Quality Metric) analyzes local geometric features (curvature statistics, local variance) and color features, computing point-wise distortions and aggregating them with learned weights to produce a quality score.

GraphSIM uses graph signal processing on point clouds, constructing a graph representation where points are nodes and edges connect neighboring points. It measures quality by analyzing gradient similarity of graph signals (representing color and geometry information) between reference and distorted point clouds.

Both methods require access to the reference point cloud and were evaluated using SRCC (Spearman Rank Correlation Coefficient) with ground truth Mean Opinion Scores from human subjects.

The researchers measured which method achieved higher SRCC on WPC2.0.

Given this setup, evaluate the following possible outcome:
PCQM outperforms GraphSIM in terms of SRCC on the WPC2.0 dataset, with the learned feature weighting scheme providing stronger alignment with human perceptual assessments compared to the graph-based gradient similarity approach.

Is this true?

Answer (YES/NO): NO